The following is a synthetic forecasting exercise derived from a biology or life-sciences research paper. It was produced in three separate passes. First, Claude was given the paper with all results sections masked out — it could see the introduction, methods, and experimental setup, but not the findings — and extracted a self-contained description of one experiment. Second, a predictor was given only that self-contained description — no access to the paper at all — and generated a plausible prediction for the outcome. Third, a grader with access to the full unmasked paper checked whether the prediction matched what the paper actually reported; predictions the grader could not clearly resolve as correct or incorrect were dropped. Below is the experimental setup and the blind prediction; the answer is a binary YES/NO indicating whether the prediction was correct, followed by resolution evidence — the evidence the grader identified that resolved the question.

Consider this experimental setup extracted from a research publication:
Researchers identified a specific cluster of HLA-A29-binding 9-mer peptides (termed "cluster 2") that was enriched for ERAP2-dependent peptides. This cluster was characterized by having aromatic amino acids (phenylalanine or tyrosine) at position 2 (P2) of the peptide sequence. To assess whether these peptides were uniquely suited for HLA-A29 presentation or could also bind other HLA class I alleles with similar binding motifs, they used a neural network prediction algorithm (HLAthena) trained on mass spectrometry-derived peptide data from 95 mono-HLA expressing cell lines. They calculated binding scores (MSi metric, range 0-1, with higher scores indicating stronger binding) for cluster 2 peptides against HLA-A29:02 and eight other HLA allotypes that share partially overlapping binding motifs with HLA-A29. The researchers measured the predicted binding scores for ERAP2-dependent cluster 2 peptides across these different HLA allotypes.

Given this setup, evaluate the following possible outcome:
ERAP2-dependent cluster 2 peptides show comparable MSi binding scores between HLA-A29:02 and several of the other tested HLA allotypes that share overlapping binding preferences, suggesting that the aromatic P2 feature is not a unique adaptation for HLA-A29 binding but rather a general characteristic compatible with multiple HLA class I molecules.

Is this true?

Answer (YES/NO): NO